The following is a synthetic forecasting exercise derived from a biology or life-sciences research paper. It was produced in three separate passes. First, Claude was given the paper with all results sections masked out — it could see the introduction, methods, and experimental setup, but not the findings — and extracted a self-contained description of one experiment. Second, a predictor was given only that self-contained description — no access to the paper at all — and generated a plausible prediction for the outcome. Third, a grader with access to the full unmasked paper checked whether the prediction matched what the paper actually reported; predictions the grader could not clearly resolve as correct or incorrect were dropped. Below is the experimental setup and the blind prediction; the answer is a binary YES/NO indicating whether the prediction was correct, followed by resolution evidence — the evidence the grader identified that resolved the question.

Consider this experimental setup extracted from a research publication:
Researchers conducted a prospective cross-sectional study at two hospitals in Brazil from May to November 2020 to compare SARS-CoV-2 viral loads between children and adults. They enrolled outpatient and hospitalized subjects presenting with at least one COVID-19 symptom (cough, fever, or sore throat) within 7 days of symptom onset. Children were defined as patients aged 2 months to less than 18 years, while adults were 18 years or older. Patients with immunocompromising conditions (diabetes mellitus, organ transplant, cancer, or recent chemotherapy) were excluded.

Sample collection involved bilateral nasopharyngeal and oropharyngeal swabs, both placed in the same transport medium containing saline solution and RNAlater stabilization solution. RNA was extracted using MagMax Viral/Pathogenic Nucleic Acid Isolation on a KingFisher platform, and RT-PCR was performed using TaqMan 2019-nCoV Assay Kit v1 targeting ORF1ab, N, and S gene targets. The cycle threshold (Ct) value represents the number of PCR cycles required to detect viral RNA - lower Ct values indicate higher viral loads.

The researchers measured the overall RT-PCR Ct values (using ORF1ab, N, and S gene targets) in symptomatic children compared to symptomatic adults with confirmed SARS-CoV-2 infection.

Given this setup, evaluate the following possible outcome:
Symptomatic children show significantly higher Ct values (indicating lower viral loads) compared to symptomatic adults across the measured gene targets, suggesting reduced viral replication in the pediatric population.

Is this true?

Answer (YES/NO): NO